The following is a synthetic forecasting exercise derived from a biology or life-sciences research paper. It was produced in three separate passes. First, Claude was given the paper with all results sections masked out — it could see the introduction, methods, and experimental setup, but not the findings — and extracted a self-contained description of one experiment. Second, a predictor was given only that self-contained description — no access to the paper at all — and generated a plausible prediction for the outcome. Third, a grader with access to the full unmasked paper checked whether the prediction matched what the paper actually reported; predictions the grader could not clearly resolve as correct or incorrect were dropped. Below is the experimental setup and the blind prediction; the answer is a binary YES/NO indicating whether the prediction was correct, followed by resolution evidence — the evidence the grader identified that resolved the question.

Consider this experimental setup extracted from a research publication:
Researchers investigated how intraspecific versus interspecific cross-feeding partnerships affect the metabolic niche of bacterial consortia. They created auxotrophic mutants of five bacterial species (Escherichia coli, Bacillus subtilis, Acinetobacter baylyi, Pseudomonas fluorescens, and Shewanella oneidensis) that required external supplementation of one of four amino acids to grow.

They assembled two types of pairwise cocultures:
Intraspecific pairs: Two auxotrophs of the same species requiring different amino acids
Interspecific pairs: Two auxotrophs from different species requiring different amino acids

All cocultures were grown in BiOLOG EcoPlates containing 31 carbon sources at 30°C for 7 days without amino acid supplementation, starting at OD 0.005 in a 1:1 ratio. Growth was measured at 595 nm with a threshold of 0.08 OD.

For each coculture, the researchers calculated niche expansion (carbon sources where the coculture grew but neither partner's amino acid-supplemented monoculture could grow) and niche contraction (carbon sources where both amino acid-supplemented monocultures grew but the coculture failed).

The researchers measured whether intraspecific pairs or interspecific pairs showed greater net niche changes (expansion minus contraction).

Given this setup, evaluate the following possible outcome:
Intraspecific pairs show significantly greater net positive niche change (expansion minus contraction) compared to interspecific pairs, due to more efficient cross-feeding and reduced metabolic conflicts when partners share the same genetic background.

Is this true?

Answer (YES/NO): NO